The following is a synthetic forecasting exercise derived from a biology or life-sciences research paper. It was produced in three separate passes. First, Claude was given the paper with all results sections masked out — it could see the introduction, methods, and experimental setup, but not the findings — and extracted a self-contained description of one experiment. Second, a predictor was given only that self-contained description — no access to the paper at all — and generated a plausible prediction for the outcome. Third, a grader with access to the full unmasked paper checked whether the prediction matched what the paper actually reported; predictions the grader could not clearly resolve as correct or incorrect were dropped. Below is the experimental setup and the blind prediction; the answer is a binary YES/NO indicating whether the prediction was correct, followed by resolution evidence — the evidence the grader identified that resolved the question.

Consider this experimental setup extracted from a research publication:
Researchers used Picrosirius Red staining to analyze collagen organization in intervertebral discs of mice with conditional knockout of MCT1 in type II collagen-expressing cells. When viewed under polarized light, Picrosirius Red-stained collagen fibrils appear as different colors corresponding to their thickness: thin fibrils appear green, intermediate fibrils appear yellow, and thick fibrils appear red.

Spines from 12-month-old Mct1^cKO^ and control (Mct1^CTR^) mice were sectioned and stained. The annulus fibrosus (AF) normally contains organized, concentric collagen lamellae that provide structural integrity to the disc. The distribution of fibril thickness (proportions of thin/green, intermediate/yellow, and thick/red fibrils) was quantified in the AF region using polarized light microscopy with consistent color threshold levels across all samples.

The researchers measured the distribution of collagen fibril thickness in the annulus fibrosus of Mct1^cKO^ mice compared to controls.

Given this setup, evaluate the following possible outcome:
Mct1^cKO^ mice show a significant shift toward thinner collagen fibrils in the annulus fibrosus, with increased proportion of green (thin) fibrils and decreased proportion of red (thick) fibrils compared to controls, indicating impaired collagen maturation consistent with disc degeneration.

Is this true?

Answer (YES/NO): NO